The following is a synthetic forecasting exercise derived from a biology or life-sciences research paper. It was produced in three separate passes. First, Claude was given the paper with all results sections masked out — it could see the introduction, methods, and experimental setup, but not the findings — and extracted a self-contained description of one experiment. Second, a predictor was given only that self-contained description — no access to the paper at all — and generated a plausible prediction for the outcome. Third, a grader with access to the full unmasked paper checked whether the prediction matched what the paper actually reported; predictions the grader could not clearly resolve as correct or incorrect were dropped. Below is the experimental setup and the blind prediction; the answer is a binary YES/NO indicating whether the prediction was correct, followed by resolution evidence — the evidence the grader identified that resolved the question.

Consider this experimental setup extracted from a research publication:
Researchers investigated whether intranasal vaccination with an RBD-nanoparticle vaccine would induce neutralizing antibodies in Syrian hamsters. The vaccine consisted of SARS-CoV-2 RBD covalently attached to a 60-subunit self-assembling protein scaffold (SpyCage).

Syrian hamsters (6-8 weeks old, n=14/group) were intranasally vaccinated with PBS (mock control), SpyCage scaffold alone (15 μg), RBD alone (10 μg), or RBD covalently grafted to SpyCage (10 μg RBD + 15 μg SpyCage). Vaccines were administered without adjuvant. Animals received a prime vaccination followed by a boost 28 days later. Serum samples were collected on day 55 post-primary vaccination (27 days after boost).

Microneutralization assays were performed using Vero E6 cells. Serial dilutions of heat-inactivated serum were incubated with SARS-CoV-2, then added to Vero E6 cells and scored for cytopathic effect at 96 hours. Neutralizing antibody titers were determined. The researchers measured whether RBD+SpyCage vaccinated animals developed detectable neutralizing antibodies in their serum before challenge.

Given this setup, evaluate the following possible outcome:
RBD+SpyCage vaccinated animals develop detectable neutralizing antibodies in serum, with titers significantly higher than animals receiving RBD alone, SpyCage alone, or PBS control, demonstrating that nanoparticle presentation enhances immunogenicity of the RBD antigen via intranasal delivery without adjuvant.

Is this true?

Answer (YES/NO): NO